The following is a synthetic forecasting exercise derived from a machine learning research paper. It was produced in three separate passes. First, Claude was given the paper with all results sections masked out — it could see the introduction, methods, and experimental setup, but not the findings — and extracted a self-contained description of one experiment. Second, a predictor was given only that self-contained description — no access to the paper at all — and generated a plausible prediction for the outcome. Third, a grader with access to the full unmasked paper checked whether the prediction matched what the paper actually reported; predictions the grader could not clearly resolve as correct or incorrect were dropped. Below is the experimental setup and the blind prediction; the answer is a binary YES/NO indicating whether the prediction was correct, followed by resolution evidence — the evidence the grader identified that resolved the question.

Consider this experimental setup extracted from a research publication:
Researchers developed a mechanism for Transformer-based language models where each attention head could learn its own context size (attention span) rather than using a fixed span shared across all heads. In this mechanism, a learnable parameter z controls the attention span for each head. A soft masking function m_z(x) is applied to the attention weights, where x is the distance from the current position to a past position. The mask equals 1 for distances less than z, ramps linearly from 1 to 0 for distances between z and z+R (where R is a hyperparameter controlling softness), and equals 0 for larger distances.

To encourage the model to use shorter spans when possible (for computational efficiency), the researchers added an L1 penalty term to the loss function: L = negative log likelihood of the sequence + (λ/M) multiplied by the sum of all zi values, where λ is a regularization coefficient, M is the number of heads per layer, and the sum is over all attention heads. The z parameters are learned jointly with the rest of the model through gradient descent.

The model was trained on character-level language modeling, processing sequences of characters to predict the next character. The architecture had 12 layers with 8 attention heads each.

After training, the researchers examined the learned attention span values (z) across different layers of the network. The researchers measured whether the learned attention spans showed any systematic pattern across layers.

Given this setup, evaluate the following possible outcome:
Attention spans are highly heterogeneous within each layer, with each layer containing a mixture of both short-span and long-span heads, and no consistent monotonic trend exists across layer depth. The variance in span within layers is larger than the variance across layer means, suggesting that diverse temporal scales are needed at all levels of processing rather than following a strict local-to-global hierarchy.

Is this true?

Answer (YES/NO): NO